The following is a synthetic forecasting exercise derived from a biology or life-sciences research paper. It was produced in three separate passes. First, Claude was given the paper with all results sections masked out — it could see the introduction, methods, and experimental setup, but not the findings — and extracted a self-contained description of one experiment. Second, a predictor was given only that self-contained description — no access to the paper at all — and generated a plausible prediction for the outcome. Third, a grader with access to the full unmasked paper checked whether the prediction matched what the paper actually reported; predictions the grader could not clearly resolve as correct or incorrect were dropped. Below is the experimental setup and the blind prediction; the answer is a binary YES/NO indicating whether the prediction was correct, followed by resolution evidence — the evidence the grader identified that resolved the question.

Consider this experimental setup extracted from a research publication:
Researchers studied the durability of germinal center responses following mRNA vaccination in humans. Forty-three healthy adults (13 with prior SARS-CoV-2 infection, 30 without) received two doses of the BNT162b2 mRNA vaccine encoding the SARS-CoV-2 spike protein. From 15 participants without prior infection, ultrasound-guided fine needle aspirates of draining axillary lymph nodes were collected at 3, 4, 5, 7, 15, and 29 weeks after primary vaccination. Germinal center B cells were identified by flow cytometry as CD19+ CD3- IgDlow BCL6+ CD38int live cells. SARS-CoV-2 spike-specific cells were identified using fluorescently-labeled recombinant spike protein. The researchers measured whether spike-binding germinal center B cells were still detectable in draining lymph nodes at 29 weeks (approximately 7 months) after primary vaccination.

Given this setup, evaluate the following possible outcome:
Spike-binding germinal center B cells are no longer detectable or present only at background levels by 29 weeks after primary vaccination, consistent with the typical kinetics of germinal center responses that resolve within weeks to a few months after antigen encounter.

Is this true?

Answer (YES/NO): NO